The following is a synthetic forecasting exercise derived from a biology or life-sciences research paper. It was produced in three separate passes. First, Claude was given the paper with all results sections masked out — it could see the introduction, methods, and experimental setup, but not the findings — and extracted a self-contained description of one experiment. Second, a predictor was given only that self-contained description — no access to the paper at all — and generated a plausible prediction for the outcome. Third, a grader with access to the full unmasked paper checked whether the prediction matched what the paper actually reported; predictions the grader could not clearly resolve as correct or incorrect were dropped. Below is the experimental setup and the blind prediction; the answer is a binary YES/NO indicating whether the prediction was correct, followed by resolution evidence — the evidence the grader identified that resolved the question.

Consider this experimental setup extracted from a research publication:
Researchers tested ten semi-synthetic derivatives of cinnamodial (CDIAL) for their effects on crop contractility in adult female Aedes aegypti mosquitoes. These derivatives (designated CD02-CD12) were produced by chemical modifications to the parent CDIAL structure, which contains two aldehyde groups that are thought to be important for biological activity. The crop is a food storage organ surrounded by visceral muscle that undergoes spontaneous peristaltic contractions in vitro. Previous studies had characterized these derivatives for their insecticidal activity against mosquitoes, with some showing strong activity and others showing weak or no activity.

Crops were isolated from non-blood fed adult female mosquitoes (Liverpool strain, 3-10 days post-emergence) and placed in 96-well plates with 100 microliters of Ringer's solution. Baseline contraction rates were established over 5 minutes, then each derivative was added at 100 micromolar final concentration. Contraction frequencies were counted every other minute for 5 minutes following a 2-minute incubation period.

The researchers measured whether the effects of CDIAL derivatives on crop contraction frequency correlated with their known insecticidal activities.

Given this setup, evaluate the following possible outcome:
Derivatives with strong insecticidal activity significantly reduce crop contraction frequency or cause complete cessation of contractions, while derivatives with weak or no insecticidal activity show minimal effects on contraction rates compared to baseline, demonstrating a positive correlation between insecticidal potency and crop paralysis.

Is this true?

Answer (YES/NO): YES